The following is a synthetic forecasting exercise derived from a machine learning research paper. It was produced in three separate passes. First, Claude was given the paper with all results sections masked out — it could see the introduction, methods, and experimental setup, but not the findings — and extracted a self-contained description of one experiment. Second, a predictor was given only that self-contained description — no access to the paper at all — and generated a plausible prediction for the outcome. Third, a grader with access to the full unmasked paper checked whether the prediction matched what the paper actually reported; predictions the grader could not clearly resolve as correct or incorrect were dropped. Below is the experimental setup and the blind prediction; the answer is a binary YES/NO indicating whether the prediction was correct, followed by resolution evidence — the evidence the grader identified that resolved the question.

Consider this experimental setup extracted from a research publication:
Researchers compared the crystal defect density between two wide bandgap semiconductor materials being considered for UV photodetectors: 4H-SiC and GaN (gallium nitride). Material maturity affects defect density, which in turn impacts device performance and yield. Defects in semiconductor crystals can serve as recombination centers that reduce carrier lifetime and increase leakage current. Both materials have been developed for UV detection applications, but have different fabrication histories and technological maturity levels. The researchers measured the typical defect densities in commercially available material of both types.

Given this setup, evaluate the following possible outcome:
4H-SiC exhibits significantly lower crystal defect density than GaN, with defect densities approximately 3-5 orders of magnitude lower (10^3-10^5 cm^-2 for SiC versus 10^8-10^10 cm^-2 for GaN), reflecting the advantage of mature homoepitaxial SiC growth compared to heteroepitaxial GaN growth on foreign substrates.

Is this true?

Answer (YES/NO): NO